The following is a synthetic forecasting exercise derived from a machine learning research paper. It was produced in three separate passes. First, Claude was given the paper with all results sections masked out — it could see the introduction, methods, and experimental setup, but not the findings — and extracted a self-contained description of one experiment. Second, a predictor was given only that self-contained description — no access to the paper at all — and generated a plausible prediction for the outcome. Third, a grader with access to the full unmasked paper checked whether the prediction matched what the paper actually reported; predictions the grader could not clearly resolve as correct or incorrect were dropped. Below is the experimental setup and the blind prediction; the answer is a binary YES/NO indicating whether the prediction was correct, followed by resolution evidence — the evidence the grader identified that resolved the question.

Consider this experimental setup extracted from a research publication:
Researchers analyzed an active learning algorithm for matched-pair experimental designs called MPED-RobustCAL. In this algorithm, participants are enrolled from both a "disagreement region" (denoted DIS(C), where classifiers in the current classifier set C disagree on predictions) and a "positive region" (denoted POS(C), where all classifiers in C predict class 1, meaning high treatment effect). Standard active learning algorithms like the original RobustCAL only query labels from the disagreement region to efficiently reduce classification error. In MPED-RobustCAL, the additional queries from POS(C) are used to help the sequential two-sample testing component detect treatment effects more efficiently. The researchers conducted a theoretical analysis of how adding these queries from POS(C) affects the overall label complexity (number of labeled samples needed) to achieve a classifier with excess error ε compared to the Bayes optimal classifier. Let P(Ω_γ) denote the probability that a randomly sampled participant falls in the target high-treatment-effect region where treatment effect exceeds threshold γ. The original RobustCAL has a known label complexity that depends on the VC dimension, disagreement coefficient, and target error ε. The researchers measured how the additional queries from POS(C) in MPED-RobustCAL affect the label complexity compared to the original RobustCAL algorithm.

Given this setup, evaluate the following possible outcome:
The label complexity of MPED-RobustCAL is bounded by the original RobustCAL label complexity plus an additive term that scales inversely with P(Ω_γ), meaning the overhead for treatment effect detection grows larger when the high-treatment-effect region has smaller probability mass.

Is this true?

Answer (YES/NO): NO